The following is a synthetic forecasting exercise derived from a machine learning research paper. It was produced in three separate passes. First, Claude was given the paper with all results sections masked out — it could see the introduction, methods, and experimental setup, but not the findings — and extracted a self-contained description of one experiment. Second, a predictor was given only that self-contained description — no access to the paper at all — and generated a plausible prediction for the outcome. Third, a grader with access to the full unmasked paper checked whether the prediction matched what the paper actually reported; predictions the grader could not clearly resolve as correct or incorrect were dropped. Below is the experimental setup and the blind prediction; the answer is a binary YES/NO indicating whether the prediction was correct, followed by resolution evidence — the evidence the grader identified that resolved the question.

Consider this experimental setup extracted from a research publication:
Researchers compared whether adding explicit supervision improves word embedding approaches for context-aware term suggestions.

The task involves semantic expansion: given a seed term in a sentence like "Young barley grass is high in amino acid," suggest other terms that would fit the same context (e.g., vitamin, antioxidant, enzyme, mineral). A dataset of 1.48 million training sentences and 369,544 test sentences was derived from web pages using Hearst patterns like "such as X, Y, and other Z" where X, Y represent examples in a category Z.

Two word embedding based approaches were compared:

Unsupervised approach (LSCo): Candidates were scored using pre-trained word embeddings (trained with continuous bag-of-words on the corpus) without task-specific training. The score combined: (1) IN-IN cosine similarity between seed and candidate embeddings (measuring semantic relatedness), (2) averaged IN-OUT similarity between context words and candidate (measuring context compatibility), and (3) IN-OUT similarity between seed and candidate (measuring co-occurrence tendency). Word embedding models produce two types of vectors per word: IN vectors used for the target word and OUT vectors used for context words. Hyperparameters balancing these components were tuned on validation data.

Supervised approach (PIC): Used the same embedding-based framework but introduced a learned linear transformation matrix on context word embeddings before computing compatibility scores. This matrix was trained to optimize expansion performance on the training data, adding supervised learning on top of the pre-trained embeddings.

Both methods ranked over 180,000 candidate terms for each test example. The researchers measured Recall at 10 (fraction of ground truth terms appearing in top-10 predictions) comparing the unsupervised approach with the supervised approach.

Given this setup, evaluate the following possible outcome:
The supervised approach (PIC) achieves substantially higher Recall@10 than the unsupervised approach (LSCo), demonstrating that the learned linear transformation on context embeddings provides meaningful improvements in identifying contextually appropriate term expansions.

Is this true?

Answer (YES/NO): YES